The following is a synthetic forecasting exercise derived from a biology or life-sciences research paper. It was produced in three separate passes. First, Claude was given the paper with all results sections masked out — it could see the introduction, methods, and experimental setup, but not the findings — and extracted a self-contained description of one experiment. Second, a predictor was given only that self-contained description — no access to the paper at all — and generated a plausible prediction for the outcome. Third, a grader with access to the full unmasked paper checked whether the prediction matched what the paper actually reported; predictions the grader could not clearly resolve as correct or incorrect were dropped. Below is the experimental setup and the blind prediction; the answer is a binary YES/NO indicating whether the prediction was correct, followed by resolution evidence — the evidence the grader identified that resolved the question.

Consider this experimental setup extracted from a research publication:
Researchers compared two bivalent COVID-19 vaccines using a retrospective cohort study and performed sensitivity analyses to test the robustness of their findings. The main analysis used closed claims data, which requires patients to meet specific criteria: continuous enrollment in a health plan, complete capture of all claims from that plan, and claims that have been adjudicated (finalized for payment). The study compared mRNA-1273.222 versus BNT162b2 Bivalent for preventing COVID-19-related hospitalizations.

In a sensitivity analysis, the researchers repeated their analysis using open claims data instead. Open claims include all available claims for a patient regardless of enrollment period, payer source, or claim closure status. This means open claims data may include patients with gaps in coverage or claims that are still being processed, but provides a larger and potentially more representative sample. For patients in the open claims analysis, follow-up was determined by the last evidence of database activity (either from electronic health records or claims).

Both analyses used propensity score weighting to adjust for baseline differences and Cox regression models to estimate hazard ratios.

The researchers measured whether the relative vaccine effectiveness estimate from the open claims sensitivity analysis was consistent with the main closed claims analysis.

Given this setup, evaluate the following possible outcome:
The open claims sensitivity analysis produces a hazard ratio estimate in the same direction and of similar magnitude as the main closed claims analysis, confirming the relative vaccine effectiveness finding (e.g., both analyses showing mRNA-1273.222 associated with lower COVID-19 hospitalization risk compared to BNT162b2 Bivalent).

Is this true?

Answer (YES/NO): YES